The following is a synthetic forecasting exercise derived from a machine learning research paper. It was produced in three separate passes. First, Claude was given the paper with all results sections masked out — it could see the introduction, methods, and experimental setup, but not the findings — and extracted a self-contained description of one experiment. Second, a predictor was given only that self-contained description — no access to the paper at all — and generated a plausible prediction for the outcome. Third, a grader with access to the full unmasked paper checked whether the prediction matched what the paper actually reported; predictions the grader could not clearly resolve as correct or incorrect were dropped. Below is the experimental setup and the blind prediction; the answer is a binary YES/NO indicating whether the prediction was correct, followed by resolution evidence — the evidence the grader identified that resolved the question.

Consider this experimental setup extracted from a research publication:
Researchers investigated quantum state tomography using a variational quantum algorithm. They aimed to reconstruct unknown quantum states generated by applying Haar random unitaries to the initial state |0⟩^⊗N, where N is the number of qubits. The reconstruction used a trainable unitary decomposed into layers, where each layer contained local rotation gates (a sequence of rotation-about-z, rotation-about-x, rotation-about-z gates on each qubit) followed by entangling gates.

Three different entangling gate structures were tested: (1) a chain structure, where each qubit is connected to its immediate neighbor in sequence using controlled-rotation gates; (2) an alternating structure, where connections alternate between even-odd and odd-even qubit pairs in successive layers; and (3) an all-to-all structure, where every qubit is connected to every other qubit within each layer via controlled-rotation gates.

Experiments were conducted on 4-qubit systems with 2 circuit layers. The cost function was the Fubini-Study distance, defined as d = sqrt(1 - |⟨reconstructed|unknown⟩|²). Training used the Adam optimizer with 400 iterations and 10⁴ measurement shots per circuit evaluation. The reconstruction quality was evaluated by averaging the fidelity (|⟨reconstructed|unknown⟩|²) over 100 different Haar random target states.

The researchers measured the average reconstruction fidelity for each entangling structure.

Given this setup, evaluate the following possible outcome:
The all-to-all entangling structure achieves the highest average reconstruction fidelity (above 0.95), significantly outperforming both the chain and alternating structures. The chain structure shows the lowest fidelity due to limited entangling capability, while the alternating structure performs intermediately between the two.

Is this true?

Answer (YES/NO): NO